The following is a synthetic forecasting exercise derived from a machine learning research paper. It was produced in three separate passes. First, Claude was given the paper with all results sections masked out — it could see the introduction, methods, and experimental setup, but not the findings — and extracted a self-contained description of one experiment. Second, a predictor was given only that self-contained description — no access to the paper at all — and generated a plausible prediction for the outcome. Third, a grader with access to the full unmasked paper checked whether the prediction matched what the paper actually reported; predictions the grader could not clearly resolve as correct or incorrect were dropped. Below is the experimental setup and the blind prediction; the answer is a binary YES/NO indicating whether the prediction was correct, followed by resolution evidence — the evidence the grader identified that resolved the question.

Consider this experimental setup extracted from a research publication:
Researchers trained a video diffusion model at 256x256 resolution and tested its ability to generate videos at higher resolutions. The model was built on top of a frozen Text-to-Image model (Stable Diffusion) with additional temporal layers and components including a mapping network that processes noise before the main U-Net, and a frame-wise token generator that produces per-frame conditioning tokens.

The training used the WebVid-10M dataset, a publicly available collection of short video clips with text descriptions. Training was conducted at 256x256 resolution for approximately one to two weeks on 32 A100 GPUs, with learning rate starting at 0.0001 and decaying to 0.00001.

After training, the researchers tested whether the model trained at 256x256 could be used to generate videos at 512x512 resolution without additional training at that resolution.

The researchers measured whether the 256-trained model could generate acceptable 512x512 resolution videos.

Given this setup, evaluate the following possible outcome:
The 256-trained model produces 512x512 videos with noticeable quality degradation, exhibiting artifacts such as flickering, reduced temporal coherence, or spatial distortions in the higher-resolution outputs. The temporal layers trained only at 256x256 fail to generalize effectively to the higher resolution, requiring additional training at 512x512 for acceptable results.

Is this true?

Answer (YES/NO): NO